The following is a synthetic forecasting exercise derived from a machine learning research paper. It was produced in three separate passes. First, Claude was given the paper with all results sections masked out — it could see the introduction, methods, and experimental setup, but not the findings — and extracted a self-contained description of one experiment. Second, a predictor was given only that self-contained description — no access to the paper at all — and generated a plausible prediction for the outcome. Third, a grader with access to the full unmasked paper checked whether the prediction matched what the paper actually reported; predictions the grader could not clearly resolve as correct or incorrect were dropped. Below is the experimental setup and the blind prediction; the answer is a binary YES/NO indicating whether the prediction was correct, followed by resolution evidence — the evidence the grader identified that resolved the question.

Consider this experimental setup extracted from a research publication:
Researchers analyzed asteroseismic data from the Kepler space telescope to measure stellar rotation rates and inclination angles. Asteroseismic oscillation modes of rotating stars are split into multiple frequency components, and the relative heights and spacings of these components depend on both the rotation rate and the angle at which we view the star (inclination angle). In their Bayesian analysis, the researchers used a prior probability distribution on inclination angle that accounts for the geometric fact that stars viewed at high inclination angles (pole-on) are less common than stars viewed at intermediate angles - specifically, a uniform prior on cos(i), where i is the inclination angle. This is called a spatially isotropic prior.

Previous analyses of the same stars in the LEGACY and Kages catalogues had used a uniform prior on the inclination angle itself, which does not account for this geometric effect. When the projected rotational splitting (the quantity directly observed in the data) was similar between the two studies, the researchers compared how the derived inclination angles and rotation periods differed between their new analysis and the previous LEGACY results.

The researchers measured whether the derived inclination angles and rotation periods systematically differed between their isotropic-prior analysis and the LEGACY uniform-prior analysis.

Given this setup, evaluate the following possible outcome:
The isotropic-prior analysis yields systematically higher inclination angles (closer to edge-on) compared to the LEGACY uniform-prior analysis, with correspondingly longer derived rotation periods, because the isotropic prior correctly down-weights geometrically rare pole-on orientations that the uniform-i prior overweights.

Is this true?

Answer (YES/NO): YES